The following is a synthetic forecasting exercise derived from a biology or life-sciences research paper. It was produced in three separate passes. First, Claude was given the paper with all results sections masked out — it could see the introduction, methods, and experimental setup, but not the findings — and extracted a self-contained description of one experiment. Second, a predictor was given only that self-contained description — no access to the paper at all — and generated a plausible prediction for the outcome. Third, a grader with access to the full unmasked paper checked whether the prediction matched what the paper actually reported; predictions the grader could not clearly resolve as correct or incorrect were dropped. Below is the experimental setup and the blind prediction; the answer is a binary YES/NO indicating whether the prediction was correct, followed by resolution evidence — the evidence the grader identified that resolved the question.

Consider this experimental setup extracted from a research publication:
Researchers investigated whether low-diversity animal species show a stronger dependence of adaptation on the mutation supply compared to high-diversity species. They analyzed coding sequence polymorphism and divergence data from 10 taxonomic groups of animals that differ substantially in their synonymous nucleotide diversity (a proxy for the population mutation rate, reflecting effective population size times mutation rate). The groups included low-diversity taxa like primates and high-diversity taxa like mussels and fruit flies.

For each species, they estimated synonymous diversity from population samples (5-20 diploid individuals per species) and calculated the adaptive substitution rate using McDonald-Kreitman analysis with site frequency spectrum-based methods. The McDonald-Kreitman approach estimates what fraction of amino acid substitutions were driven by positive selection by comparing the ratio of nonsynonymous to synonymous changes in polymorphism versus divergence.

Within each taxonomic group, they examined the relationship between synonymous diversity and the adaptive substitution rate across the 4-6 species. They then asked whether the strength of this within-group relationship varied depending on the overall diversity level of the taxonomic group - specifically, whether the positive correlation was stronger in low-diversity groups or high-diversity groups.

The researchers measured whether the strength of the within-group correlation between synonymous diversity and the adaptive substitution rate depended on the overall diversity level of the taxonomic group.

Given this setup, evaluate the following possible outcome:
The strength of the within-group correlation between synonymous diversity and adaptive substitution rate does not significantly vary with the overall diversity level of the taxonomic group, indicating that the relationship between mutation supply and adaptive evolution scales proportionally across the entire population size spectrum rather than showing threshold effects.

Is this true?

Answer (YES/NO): NO